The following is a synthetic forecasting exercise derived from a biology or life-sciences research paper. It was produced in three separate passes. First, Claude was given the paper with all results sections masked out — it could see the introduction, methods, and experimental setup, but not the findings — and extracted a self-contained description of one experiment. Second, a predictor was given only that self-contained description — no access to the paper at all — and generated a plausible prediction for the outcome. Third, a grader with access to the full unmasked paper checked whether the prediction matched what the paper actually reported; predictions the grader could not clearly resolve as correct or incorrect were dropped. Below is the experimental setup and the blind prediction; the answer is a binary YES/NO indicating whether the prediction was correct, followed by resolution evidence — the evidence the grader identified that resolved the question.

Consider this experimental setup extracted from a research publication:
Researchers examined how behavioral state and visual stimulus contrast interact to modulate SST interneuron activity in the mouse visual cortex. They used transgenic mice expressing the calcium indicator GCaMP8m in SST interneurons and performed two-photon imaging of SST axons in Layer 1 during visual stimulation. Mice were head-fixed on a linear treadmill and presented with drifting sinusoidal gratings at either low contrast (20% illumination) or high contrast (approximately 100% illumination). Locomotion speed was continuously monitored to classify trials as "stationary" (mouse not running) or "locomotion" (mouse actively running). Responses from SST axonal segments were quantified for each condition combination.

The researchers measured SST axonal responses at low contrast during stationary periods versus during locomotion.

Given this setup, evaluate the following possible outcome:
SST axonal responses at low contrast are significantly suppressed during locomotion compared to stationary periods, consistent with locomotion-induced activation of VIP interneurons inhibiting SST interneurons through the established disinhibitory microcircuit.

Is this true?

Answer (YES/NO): NO